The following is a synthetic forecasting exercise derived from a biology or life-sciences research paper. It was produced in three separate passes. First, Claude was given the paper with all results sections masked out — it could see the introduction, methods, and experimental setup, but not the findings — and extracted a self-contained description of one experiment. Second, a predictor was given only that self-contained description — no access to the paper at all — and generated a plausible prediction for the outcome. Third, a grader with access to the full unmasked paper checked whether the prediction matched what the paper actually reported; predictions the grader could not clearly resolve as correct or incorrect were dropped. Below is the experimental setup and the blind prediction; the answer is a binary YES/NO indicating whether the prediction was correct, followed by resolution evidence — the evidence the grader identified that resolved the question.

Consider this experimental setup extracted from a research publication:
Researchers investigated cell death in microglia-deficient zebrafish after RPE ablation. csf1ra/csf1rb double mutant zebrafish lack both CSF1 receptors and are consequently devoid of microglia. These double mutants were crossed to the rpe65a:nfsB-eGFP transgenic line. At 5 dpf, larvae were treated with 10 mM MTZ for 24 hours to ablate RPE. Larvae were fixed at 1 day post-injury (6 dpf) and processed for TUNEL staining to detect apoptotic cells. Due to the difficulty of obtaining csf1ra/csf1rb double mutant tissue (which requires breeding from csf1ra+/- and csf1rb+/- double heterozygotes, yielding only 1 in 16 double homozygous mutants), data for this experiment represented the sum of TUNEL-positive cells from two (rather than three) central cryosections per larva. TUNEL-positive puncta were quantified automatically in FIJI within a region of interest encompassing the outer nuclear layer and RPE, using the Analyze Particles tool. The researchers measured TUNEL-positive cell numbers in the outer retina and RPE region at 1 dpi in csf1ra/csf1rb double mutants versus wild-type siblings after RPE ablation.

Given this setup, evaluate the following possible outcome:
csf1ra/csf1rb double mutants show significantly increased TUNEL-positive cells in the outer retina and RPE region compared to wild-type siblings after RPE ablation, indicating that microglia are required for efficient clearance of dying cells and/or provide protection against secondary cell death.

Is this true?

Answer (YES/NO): NO